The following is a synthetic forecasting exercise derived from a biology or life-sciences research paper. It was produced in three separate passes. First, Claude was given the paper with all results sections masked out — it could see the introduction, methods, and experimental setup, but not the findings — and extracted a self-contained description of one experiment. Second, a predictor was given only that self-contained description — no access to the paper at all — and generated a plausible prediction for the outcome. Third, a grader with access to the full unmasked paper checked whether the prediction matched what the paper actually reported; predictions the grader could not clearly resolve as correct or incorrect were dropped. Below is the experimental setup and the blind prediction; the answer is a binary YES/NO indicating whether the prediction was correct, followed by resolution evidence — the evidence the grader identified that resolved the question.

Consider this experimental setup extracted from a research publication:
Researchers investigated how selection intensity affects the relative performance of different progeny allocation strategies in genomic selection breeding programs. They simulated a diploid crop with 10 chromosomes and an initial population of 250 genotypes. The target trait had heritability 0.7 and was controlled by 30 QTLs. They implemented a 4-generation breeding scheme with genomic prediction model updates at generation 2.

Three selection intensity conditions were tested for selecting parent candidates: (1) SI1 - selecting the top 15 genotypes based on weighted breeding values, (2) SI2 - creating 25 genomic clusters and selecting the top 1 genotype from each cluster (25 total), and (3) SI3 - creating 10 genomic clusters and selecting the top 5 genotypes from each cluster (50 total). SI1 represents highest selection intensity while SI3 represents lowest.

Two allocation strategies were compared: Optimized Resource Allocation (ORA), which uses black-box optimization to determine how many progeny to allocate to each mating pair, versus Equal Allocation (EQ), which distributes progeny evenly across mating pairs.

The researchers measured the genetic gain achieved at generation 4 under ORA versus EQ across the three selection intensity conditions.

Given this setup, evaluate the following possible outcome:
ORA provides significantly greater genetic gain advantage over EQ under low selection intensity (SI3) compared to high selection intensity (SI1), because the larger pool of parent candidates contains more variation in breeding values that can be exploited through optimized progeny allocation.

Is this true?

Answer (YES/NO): YES